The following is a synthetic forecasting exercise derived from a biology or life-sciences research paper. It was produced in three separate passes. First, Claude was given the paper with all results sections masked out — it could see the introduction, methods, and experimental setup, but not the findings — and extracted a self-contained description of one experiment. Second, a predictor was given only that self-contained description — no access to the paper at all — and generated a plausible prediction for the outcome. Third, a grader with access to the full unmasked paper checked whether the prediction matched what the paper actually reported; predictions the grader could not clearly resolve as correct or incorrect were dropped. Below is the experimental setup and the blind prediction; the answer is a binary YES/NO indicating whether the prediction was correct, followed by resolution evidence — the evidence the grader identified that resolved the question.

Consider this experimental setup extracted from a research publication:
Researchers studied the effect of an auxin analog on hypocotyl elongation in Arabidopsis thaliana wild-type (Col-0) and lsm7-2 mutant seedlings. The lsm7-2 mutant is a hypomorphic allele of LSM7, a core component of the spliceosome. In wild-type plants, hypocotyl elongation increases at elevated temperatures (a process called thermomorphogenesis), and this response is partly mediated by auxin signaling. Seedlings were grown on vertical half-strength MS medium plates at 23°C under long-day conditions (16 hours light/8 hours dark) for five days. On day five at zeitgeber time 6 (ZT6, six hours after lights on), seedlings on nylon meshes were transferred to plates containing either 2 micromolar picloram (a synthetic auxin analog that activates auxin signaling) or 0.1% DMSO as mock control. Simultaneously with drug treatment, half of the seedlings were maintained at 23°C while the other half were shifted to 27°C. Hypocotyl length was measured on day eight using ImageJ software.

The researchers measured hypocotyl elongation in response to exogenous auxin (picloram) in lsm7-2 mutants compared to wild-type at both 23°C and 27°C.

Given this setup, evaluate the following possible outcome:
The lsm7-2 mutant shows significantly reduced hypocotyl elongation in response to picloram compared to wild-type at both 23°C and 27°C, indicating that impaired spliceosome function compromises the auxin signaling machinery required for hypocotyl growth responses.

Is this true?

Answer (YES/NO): YES